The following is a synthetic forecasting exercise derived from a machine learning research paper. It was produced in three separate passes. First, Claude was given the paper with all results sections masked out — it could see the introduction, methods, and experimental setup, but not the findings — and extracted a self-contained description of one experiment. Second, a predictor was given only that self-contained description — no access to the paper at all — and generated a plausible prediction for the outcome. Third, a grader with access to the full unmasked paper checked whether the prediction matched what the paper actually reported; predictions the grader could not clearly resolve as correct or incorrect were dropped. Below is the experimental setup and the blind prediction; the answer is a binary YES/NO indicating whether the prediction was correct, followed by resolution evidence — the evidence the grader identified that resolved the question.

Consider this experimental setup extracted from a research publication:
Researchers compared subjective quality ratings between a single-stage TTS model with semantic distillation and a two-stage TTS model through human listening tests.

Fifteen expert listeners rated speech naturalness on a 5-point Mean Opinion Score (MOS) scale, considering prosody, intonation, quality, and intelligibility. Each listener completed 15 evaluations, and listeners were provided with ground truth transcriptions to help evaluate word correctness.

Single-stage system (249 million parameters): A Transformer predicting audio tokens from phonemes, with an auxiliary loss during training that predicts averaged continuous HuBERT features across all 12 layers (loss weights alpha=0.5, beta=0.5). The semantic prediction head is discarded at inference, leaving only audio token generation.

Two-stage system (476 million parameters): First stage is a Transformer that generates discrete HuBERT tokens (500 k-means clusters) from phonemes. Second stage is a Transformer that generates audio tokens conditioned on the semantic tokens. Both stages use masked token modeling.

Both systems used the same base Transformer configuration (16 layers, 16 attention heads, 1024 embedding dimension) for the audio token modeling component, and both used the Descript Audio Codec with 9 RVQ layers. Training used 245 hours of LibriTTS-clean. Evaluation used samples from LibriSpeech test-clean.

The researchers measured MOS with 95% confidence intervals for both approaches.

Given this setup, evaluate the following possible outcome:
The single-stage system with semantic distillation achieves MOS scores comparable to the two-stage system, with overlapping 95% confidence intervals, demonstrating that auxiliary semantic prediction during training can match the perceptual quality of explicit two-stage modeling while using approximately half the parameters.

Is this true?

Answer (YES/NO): YES